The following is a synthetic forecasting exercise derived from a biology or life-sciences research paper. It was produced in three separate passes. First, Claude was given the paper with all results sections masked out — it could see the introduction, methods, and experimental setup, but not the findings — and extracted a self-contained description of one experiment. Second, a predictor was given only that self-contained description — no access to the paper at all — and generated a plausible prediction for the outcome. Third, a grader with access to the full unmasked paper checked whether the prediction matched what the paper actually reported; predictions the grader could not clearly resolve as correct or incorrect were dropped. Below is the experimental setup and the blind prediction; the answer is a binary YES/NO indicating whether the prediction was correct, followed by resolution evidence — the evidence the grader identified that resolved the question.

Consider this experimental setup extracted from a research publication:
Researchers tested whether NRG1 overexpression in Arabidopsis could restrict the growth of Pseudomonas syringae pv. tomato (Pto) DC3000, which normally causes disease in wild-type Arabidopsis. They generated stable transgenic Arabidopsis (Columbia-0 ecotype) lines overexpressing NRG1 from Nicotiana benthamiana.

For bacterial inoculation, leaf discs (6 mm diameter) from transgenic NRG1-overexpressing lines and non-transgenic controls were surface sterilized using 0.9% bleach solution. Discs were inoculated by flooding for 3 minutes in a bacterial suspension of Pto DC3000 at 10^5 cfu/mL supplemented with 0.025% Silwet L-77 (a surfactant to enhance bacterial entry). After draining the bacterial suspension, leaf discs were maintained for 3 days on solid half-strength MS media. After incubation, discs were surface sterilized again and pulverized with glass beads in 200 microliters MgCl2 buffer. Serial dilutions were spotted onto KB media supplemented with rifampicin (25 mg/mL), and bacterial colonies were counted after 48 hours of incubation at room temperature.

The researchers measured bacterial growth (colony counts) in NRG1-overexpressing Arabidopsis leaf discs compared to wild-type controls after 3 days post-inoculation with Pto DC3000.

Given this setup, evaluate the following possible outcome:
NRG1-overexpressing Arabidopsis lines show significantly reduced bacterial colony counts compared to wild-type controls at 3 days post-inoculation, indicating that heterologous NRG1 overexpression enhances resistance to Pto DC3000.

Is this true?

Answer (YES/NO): YES